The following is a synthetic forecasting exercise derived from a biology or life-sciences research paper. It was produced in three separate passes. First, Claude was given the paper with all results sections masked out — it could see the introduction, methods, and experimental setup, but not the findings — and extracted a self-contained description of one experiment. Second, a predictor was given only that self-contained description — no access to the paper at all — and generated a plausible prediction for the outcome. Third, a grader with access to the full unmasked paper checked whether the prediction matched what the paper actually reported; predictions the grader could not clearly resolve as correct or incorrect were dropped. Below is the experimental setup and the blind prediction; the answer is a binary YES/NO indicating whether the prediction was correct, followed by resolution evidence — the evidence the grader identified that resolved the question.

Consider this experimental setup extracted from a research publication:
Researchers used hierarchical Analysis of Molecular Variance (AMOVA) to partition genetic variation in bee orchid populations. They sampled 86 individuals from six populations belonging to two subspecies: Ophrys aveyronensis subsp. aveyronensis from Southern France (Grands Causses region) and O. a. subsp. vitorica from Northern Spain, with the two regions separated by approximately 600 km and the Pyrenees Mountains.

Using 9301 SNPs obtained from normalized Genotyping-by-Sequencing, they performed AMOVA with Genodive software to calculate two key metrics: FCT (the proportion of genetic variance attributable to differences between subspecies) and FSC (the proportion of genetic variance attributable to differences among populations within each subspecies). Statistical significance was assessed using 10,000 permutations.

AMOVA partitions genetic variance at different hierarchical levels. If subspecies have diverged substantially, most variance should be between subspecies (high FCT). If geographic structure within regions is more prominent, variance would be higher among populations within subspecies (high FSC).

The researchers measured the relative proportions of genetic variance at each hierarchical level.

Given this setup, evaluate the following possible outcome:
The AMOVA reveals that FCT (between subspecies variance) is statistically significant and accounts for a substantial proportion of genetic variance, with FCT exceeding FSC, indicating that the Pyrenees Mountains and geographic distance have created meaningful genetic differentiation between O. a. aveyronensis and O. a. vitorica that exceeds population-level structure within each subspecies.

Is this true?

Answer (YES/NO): NO